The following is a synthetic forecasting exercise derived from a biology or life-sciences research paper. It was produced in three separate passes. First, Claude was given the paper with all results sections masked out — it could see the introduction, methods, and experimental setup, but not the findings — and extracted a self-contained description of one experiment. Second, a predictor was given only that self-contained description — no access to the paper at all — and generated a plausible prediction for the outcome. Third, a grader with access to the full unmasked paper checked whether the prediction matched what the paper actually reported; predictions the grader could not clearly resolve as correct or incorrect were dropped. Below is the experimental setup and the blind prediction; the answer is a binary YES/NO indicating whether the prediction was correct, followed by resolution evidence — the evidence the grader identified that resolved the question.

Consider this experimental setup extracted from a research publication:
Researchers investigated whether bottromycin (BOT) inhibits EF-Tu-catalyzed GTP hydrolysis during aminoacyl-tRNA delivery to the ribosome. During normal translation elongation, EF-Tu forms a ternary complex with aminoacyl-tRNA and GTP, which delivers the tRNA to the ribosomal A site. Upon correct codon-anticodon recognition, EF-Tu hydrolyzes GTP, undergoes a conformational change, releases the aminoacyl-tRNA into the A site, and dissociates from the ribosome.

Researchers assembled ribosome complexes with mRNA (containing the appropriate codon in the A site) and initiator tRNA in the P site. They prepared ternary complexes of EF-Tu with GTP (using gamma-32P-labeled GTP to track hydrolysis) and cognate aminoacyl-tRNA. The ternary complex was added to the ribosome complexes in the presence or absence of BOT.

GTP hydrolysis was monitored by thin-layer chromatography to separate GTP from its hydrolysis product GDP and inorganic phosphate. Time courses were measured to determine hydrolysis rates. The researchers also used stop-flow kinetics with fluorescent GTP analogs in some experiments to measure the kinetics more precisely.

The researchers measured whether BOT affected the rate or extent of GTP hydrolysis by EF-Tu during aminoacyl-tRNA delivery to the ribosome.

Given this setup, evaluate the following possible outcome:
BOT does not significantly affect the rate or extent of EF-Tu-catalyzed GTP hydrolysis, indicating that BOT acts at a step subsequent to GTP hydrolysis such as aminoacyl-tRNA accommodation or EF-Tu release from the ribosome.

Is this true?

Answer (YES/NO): YES